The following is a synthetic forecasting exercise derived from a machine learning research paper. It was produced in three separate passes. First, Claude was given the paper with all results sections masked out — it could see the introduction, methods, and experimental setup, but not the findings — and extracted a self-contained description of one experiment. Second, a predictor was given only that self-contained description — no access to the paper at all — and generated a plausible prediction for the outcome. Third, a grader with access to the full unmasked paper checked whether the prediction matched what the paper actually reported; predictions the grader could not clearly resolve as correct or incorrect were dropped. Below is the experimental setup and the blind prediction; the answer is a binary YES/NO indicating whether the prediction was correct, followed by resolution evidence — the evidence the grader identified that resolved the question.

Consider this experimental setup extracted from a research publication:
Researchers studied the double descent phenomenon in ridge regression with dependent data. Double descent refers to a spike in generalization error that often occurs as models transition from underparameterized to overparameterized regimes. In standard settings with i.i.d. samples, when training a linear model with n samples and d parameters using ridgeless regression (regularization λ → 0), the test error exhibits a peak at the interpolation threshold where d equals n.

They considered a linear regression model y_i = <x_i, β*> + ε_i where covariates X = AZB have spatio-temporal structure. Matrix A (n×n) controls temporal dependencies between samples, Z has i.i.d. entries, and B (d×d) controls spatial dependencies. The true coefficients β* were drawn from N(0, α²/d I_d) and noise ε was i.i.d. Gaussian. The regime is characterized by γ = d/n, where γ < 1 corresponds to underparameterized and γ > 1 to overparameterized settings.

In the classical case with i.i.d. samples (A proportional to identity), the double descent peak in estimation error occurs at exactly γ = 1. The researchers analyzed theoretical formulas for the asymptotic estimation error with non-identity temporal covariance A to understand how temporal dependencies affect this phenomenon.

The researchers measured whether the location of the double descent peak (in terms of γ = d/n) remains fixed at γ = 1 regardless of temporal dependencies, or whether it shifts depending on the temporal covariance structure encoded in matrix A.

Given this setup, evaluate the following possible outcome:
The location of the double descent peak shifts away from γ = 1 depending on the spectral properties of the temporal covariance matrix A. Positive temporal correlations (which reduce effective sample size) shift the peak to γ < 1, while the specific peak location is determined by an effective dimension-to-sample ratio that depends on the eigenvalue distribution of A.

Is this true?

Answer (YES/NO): YES